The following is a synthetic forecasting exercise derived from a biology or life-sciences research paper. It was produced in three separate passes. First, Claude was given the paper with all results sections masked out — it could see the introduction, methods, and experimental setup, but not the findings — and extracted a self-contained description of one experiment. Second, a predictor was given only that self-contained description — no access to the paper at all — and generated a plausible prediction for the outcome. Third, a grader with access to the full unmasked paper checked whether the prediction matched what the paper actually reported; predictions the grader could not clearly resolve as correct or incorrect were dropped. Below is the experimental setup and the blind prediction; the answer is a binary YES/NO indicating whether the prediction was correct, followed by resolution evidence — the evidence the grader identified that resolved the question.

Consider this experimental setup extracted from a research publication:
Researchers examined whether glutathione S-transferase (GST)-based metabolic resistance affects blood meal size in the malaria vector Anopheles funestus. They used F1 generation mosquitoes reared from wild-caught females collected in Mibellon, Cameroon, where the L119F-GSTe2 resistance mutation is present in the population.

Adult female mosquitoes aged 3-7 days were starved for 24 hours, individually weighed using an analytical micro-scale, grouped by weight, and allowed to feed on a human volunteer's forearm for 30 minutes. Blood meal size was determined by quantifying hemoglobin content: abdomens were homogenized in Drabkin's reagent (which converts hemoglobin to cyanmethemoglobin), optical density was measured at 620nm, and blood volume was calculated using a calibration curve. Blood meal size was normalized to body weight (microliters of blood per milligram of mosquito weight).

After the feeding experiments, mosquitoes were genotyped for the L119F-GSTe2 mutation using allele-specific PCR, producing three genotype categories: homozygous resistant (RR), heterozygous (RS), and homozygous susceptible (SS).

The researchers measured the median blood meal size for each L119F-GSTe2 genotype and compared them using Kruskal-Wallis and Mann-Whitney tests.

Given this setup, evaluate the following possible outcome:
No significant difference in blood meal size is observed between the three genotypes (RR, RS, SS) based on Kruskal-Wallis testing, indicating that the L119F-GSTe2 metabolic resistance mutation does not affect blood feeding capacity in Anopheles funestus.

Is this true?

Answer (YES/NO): YES